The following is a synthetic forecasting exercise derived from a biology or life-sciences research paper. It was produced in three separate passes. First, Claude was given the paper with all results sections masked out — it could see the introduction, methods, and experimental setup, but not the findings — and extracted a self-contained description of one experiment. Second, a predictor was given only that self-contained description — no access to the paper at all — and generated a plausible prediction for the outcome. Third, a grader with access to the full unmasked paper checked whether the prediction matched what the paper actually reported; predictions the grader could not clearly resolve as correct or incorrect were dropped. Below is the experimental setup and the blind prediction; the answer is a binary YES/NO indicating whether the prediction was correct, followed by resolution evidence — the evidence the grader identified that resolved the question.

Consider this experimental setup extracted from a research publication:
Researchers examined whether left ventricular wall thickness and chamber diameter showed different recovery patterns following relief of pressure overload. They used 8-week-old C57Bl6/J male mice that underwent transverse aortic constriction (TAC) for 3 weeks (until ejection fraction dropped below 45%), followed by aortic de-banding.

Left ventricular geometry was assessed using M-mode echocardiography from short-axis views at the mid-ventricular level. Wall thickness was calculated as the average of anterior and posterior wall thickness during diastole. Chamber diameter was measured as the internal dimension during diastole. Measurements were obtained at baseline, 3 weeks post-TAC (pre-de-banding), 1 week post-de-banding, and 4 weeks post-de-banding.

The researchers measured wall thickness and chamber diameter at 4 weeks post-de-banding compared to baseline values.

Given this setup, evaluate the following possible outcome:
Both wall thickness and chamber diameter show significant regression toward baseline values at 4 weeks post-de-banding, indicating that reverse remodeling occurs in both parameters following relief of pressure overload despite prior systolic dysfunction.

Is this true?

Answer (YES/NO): NO